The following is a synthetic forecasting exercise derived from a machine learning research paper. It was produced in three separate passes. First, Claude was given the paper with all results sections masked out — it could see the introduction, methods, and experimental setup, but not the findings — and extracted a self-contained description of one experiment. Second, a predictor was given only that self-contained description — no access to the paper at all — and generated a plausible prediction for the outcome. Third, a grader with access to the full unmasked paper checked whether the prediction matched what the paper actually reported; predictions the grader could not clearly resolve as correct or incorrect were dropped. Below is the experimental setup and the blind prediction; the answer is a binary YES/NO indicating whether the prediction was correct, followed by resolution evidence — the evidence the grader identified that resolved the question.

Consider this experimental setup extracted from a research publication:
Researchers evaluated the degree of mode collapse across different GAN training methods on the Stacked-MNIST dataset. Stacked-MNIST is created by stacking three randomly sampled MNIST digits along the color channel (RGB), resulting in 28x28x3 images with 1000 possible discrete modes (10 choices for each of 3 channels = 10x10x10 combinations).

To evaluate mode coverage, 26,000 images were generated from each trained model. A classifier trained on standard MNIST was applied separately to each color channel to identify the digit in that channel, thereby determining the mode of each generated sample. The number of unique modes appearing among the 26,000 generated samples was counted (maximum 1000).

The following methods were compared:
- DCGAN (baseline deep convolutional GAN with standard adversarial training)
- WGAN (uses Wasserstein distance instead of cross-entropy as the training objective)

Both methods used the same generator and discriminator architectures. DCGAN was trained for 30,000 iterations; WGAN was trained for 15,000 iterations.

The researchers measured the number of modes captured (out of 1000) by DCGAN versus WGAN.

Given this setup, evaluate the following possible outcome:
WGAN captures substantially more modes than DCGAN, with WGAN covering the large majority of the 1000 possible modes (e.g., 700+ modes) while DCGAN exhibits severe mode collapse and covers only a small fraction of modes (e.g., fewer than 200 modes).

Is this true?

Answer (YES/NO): NO